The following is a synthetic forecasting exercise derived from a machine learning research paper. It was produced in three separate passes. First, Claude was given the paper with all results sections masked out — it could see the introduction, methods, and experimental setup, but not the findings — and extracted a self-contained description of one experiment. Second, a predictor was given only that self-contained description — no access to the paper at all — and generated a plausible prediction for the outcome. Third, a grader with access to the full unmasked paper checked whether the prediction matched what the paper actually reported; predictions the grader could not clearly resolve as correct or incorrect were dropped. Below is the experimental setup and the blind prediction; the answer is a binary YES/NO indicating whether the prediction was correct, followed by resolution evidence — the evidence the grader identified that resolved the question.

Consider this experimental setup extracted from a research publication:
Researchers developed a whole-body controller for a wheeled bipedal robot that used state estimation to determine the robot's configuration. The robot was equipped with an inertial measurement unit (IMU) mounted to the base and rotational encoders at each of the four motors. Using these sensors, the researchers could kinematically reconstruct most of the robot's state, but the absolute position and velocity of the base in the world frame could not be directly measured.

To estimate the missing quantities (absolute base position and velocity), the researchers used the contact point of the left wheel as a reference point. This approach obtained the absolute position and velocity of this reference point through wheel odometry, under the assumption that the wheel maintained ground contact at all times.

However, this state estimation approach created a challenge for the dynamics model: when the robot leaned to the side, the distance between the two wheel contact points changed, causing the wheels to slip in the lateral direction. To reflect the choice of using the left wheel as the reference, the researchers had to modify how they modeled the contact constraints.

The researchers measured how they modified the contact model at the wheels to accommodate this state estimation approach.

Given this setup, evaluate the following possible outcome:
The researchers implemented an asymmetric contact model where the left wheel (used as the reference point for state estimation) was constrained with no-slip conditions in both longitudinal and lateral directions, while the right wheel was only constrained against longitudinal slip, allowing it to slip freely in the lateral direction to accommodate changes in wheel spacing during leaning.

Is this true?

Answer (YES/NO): YES